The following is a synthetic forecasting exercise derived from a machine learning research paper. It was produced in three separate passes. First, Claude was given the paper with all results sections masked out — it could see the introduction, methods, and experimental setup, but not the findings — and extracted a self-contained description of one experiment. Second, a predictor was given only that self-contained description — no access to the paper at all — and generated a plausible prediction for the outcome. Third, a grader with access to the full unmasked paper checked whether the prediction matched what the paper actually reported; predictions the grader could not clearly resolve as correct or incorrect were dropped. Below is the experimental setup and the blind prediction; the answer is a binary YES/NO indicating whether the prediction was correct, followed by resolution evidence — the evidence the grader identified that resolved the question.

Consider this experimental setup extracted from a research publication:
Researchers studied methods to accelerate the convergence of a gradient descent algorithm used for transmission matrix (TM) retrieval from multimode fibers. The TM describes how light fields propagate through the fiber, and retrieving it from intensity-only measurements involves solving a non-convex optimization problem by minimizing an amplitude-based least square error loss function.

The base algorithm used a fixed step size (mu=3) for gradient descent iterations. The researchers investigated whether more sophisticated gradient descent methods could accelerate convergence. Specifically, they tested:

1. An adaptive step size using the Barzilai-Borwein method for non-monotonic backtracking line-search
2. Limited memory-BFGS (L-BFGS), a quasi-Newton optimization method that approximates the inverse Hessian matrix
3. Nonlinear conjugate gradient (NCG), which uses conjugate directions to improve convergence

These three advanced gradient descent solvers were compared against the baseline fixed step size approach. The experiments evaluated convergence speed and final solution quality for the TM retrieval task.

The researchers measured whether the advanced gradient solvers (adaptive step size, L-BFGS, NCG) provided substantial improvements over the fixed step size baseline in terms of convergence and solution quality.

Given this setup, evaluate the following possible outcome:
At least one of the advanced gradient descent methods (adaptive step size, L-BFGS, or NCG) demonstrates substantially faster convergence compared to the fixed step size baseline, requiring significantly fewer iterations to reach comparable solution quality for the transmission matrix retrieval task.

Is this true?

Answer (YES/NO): NO